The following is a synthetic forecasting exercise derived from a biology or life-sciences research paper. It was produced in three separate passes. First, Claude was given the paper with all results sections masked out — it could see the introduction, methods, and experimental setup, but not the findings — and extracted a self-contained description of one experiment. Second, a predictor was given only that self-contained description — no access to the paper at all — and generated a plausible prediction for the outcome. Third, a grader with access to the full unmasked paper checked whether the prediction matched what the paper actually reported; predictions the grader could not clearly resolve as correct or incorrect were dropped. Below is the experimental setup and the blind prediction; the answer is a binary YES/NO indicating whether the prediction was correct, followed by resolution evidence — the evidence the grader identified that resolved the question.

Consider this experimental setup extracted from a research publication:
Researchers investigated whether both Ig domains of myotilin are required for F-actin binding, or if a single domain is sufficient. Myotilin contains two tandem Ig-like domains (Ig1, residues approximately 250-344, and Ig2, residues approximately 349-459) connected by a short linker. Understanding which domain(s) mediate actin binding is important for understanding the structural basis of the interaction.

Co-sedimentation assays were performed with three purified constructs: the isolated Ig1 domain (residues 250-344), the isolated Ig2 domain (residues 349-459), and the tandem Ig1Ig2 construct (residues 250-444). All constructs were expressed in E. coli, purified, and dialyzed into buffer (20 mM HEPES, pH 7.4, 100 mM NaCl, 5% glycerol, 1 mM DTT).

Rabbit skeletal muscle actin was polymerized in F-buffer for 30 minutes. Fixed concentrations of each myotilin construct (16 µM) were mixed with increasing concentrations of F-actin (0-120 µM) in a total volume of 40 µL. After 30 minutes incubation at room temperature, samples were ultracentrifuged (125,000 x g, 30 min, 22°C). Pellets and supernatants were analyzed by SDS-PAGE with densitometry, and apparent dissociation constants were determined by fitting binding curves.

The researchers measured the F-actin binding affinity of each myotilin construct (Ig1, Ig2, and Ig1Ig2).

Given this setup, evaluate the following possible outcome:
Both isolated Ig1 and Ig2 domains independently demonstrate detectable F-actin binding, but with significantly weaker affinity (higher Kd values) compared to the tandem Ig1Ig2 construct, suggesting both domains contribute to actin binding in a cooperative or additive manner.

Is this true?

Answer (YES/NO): NO